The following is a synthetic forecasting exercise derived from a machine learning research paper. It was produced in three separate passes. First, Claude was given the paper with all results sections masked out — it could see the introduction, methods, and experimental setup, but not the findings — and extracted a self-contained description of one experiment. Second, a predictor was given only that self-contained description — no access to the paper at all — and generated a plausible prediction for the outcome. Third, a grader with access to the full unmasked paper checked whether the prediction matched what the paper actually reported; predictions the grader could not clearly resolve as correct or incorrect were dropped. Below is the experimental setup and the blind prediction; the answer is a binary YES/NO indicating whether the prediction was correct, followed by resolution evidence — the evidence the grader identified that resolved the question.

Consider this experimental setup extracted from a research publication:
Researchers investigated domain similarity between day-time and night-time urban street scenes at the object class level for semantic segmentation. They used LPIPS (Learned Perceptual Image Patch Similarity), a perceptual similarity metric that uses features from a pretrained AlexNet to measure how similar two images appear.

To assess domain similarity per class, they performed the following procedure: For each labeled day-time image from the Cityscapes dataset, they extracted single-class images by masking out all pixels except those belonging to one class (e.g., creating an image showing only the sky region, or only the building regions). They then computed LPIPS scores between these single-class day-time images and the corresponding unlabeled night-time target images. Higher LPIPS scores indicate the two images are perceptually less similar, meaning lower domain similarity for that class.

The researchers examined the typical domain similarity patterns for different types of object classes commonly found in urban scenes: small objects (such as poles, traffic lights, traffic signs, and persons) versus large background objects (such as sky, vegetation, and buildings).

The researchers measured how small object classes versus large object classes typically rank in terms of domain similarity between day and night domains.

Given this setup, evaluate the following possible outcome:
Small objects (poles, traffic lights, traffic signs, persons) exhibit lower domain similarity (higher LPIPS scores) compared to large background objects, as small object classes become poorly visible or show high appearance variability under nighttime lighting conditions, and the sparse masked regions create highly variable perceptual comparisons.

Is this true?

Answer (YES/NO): NO